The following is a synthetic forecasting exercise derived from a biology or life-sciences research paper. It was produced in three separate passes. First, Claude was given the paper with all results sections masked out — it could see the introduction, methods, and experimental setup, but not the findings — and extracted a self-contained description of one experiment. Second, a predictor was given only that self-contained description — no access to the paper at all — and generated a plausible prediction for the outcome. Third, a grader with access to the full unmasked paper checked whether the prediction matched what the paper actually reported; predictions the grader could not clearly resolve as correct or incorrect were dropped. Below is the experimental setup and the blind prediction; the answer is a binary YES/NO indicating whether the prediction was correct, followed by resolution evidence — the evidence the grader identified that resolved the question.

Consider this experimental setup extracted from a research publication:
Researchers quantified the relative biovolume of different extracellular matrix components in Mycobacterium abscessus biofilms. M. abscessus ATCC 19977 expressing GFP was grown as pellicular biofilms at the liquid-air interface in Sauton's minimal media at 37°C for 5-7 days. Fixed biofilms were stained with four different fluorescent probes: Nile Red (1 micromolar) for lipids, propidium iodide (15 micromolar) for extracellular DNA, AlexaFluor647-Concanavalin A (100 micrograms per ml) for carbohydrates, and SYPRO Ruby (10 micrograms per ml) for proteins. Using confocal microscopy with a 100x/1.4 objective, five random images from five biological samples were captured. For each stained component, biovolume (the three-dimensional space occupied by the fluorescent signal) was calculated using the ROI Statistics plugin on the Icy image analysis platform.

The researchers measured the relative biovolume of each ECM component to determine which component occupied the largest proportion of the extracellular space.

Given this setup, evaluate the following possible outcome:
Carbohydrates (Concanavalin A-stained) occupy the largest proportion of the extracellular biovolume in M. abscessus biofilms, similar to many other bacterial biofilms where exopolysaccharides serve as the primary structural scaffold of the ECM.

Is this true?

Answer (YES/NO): NO